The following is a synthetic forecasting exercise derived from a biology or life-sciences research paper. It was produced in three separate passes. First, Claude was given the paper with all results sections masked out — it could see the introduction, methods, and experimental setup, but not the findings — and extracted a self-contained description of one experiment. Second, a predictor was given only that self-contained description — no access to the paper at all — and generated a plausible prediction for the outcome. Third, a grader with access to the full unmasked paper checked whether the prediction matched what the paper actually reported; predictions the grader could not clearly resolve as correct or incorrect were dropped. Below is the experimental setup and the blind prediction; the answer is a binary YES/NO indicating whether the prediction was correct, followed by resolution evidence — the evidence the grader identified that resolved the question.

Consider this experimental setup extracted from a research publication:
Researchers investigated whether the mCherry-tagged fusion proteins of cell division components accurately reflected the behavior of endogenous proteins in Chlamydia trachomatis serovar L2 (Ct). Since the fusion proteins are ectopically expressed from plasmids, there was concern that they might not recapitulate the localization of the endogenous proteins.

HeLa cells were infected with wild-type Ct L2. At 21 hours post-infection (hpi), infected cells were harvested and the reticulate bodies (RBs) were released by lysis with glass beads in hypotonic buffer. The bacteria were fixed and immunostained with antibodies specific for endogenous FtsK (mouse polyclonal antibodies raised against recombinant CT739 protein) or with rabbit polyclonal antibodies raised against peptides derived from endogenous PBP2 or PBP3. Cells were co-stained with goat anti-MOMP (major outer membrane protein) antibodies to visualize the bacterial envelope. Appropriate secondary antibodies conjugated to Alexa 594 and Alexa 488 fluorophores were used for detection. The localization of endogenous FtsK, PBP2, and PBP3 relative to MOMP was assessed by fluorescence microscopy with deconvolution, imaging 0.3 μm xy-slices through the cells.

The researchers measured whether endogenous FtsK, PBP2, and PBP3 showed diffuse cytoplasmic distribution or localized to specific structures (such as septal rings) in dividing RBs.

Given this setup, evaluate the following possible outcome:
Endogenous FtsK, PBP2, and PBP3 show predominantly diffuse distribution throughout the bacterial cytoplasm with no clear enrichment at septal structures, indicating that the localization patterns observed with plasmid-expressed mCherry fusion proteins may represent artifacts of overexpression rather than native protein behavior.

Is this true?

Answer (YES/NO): NO